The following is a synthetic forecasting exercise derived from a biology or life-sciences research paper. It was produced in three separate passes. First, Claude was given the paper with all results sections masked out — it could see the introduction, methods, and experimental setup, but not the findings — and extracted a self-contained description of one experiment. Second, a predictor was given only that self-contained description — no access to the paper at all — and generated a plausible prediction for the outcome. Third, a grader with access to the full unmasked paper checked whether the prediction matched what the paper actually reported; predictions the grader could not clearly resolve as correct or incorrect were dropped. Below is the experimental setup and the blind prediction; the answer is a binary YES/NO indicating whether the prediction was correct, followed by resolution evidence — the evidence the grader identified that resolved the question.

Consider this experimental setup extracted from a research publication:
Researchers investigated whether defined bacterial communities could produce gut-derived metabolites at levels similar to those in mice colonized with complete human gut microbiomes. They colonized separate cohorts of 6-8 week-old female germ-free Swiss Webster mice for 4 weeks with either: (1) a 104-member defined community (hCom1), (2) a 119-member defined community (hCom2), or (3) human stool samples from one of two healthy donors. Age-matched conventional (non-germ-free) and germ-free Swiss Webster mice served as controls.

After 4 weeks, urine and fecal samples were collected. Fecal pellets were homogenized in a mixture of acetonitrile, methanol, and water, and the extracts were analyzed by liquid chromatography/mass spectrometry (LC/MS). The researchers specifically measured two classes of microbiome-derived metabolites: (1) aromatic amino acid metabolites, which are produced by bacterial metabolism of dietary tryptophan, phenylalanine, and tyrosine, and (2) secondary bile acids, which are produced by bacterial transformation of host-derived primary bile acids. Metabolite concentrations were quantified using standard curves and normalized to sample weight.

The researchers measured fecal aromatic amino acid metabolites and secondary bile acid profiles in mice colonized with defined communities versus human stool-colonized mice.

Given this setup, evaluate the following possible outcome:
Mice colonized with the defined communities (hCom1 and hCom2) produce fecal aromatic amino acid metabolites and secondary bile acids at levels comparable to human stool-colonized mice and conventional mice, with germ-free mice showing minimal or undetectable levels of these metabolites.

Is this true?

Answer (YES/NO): NO